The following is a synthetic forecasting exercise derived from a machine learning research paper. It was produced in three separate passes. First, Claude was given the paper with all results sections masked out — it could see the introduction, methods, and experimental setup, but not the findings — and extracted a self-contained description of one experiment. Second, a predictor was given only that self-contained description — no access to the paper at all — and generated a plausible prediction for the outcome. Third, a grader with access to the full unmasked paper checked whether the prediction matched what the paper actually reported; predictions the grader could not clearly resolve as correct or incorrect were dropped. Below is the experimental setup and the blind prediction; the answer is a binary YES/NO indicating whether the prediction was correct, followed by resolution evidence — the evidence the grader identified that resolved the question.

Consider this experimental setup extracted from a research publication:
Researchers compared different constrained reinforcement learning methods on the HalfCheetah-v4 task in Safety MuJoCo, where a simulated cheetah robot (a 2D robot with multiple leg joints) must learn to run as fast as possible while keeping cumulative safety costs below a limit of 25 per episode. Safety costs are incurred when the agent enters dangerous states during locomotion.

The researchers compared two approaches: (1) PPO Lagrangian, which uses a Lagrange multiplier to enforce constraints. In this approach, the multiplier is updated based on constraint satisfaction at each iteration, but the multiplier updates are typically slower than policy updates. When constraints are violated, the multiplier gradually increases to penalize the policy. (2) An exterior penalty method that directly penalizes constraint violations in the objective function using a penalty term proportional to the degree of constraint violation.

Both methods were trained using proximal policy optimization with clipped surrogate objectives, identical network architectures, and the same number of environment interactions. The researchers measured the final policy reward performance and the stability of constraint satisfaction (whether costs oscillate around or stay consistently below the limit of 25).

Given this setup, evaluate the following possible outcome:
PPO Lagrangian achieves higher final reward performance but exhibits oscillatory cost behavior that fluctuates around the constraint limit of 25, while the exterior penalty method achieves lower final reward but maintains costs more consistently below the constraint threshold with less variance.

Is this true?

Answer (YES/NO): YES